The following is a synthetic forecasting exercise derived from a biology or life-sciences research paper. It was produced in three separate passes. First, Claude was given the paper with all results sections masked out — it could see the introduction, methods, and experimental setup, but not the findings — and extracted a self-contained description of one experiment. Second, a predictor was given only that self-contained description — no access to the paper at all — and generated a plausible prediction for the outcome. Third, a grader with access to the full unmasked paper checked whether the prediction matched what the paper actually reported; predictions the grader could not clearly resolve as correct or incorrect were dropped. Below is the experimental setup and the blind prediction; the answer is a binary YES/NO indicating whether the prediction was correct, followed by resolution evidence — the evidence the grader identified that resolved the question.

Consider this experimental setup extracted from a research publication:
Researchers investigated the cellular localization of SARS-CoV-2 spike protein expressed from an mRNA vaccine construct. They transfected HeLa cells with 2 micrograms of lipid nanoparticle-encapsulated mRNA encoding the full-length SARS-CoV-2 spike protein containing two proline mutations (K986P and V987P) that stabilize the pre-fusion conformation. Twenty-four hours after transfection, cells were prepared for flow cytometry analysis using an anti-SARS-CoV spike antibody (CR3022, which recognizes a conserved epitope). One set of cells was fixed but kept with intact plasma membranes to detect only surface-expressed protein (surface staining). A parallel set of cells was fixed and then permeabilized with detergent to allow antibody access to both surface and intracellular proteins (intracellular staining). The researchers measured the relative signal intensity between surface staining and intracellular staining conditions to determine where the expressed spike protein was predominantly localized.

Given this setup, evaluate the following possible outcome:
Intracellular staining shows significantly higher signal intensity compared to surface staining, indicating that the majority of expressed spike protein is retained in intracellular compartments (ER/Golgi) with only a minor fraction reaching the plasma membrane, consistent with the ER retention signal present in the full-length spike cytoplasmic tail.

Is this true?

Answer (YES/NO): NO